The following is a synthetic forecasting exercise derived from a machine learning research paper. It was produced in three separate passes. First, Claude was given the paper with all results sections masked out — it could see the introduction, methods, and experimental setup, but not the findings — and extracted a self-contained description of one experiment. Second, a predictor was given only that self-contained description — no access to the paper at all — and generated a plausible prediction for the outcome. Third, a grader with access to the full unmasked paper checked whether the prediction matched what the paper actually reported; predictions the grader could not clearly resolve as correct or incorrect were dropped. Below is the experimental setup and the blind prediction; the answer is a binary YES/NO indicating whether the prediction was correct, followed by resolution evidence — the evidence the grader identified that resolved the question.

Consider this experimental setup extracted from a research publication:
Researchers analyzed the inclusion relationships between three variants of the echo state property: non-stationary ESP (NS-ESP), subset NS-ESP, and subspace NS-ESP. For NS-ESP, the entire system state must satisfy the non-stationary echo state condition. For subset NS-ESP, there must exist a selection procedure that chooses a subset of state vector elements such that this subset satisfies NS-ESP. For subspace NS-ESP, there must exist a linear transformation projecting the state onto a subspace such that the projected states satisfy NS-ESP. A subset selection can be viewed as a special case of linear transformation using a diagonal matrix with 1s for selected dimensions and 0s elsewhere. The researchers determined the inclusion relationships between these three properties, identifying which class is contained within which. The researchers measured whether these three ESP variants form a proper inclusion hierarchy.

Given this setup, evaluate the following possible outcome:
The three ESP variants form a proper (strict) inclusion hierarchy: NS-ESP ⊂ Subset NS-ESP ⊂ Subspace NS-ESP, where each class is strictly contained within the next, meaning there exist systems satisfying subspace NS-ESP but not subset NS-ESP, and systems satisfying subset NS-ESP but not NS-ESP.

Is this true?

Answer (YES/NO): YES